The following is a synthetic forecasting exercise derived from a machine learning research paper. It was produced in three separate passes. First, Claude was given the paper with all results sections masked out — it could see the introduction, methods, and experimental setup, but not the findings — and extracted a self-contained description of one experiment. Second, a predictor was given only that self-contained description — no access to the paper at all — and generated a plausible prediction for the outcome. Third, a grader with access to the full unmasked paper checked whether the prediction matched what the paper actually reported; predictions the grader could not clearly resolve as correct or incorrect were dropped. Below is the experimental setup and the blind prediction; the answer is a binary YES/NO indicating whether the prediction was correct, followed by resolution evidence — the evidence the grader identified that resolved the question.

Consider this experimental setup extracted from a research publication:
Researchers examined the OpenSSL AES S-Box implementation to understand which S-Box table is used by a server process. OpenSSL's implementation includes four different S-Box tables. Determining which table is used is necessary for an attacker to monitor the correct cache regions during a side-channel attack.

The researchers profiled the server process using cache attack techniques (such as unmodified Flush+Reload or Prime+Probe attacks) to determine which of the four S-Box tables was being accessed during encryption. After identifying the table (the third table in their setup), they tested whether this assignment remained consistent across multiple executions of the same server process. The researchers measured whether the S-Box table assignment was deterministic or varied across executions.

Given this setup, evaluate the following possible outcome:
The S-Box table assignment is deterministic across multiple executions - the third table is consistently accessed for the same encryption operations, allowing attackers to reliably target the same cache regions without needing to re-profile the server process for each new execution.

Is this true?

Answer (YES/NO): YES